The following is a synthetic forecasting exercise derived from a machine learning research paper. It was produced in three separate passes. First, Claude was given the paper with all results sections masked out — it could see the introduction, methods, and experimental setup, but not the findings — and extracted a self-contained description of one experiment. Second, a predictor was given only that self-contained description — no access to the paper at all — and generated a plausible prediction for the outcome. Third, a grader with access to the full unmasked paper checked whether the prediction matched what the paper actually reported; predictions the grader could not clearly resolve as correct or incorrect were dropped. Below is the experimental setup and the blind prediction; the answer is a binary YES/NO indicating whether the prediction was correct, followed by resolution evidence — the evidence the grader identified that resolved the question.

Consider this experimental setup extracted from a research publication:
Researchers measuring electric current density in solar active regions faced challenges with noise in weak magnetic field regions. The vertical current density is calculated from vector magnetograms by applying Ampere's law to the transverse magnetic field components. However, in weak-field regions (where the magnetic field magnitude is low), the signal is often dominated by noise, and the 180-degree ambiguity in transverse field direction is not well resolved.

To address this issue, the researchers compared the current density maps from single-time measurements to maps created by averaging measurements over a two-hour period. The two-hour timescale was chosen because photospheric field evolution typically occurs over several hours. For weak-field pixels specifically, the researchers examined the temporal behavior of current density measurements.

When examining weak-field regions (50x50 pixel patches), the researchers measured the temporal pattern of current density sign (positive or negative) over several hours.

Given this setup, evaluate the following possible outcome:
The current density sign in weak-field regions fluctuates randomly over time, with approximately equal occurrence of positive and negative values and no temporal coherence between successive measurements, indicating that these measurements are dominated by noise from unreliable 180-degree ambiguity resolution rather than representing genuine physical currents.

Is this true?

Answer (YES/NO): YES